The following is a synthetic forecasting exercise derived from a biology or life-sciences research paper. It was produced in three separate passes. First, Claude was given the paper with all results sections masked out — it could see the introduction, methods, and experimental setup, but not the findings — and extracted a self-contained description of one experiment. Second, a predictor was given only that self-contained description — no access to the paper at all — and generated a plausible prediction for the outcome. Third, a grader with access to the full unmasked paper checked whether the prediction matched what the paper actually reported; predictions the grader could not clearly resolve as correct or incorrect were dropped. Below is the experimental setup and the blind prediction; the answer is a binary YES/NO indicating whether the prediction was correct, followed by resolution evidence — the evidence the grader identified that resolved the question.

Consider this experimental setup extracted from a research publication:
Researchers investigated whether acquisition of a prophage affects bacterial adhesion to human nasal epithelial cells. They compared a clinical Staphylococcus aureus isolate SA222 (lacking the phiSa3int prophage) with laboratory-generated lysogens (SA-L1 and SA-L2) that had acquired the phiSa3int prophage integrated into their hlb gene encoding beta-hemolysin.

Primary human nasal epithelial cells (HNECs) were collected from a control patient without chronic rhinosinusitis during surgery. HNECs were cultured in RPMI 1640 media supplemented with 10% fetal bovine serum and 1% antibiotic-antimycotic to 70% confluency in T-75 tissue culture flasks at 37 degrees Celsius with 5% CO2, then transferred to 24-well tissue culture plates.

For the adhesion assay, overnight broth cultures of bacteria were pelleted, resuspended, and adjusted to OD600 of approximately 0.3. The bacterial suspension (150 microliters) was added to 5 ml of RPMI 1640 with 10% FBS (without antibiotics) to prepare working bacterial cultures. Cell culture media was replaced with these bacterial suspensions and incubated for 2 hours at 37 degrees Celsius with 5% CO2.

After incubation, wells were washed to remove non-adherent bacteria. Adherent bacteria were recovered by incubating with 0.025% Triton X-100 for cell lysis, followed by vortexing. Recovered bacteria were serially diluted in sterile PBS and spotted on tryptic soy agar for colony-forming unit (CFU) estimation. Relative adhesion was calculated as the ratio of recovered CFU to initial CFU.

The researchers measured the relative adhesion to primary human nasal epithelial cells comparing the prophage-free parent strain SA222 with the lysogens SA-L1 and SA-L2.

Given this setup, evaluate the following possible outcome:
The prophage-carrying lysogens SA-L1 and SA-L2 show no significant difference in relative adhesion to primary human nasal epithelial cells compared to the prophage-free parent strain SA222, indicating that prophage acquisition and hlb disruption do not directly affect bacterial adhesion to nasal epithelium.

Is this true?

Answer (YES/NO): YES